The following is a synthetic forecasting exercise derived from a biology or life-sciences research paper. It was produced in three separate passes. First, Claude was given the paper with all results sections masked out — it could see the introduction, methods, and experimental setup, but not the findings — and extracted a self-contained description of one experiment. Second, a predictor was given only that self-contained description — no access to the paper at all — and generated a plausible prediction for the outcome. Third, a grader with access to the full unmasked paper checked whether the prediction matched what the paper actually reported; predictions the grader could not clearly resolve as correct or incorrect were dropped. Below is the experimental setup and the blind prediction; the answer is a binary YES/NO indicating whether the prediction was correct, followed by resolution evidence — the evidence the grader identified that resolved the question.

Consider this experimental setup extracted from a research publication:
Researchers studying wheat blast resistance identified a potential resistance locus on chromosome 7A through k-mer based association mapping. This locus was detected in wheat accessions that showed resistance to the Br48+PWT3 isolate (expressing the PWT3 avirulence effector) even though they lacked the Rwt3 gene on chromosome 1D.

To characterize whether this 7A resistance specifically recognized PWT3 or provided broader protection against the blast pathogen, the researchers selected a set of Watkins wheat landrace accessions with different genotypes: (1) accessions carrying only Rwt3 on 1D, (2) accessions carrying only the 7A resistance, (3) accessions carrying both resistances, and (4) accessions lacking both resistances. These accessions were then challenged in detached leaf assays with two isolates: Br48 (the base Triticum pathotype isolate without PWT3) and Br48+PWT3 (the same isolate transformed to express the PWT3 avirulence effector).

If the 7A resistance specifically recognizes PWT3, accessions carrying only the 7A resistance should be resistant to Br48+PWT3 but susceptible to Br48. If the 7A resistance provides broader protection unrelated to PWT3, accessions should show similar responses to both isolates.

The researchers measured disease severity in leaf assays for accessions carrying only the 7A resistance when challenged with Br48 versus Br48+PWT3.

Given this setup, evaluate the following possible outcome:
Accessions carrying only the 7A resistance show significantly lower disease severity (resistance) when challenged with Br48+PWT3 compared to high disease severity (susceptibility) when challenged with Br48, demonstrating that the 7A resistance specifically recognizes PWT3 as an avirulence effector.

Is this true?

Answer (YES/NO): NO